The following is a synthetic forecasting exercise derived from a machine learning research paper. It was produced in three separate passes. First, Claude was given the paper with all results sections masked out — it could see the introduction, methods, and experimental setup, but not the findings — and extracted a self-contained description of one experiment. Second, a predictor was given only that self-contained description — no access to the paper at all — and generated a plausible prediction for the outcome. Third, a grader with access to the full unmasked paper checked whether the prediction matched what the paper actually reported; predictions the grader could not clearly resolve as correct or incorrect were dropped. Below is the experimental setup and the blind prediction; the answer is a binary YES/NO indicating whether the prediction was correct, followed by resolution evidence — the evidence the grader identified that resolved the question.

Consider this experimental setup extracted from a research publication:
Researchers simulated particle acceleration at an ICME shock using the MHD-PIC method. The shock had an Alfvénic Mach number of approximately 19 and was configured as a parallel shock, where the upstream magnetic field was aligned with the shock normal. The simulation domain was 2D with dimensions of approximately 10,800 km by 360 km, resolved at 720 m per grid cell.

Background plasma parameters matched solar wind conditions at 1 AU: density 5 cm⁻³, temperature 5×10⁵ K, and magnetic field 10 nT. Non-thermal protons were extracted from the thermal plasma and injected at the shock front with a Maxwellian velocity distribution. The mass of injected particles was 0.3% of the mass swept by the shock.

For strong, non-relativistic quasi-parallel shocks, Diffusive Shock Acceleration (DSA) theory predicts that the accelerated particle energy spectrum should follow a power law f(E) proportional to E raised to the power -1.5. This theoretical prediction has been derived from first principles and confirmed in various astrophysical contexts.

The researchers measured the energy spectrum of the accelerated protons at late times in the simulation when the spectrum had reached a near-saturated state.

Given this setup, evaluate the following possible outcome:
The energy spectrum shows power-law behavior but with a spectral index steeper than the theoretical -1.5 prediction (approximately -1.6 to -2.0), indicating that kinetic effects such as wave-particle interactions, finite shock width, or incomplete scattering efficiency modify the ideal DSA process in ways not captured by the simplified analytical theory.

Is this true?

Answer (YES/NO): NO